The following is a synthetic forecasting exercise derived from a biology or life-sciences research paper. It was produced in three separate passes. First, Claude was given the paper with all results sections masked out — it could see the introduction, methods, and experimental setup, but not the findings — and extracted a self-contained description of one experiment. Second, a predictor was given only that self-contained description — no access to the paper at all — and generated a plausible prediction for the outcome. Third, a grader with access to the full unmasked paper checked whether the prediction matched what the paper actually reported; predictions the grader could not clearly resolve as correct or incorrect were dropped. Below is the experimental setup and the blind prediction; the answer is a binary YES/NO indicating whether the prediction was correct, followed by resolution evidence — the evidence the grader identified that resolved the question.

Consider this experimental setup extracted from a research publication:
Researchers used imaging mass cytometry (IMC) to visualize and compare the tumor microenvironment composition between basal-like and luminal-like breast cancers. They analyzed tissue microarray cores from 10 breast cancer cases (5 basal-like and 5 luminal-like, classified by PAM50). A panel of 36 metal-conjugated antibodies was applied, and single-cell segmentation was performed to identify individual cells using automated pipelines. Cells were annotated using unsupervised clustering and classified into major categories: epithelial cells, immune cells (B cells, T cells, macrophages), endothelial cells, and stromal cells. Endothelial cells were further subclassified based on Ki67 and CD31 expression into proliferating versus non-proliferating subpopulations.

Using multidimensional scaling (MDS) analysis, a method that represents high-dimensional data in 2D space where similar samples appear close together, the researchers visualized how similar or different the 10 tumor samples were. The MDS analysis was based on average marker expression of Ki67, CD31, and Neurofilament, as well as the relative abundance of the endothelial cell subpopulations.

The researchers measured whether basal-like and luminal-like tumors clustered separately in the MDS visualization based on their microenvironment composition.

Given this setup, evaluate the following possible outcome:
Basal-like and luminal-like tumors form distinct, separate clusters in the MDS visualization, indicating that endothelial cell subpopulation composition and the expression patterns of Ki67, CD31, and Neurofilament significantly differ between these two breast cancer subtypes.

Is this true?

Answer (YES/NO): YES